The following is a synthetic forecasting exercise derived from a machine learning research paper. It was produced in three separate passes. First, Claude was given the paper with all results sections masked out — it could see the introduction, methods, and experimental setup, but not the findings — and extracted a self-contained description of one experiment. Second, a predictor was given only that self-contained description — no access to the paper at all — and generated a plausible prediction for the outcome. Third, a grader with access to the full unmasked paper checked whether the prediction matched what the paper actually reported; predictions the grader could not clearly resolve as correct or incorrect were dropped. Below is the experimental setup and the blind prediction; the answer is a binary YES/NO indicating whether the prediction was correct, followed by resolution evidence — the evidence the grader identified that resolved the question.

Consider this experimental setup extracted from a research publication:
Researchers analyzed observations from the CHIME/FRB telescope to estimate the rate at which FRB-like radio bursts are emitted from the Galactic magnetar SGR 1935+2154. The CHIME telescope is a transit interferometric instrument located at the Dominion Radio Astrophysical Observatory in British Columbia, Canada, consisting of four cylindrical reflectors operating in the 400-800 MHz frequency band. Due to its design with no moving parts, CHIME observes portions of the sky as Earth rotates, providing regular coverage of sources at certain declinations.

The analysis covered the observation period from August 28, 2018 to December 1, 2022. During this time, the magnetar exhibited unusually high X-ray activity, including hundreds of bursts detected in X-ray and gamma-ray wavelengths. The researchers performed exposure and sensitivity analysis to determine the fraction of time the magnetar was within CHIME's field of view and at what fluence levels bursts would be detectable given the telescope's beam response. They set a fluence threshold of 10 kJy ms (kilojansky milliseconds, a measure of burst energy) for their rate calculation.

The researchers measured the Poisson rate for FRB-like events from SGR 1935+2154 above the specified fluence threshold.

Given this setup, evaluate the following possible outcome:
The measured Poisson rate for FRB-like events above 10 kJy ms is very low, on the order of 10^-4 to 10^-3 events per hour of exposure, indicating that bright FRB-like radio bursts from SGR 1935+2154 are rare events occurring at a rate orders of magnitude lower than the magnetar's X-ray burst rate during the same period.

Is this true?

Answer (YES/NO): YES